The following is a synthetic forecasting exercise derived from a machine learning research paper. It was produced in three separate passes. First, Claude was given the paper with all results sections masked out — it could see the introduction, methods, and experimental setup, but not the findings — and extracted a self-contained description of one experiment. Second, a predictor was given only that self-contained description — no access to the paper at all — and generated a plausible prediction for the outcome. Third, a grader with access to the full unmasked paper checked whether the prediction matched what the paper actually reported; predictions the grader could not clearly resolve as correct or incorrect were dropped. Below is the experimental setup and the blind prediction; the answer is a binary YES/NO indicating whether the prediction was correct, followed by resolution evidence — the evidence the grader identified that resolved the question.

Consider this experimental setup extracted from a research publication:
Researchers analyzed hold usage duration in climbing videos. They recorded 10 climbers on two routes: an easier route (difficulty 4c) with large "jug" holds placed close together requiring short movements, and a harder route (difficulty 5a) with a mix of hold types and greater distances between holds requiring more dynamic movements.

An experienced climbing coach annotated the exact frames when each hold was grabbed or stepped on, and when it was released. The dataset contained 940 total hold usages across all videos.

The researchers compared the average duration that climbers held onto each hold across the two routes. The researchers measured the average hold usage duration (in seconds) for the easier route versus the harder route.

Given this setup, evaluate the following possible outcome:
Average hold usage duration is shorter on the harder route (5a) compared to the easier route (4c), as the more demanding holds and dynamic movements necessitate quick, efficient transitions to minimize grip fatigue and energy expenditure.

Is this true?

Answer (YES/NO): NO